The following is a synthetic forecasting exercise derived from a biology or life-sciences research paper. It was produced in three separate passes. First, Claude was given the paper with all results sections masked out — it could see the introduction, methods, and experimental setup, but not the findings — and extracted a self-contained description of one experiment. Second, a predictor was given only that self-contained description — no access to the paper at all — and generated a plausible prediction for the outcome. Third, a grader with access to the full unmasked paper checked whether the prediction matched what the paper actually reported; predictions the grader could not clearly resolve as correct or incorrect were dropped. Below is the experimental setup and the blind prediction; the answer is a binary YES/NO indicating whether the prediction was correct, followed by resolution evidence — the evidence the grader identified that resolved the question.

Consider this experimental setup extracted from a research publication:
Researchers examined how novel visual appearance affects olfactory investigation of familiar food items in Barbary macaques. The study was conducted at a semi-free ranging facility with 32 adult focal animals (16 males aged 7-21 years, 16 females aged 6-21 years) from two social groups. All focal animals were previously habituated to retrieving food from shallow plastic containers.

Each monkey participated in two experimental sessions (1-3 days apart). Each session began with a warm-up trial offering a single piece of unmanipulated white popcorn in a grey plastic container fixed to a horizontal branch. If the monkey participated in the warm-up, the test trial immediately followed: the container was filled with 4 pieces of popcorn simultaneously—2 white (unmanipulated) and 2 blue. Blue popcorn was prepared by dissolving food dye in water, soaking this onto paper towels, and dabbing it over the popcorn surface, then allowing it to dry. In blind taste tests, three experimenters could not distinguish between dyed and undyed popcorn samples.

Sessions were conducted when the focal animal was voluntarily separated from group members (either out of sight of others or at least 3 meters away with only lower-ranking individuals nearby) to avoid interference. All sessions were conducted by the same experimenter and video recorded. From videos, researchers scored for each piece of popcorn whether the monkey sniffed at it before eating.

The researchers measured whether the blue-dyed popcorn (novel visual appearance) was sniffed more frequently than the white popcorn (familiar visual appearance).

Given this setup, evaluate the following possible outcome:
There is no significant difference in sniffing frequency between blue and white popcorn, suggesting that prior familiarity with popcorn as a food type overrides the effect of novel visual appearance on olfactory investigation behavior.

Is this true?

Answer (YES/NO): NO